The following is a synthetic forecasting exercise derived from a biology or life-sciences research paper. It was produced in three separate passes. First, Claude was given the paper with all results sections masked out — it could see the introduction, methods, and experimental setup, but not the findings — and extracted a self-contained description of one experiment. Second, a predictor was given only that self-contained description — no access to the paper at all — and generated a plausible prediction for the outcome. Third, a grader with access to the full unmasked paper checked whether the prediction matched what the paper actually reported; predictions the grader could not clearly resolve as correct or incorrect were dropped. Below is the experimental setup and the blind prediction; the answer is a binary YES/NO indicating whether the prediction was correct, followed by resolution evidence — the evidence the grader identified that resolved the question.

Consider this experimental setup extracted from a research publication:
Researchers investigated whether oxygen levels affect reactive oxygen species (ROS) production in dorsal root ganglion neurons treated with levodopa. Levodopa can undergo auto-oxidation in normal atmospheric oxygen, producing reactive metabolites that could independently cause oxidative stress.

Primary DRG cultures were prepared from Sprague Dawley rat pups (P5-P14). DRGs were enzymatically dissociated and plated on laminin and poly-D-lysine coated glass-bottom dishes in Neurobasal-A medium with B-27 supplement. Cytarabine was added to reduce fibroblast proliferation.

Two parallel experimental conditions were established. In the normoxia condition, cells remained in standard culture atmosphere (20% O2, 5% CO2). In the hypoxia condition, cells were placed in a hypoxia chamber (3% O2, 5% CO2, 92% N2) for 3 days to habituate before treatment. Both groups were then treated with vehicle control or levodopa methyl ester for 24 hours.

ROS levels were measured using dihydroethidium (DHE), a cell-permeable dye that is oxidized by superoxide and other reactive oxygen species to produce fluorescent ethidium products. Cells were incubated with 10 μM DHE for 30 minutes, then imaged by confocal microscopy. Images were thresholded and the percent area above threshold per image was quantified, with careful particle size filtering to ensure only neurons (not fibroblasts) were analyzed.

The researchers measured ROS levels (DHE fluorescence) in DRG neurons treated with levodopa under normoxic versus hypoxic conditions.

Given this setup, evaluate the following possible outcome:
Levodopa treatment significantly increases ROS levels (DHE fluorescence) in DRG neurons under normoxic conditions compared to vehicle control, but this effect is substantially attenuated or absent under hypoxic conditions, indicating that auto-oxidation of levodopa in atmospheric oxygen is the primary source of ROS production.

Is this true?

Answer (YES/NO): NO